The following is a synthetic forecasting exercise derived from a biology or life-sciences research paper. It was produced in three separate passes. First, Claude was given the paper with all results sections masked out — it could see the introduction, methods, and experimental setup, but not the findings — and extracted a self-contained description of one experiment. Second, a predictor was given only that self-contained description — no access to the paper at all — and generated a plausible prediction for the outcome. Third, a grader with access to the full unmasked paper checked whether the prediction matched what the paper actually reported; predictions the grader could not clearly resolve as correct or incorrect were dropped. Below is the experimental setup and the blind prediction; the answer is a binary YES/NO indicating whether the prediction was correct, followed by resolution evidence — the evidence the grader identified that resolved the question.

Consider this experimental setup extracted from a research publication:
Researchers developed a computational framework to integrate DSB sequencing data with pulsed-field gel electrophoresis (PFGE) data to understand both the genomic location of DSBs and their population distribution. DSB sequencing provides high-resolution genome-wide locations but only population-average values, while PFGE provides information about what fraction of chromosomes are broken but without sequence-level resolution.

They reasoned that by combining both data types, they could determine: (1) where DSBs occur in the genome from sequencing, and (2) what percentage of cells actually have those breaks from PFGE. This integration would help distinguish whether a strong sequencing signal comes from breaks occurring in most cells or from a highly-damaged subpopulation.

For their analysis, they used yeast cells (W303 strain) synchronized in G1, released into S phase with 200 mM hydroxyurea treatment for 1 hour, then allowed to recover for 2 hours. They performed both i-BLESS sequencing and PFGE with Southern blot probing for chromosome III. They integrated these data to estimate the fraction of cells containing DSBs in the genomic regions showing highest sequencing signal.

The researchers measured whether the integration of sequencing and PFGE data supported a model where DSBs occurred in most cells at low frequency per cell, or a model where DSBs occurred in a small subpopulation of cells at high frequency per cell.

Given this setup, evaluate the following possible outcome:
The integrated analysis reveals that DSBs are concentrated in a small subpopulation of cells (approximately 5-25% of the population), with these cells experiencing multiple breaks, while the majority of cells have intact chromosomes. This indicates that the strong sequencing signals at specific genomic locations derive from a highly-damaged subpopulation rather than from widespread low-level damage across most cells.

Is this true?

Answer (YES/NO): NO